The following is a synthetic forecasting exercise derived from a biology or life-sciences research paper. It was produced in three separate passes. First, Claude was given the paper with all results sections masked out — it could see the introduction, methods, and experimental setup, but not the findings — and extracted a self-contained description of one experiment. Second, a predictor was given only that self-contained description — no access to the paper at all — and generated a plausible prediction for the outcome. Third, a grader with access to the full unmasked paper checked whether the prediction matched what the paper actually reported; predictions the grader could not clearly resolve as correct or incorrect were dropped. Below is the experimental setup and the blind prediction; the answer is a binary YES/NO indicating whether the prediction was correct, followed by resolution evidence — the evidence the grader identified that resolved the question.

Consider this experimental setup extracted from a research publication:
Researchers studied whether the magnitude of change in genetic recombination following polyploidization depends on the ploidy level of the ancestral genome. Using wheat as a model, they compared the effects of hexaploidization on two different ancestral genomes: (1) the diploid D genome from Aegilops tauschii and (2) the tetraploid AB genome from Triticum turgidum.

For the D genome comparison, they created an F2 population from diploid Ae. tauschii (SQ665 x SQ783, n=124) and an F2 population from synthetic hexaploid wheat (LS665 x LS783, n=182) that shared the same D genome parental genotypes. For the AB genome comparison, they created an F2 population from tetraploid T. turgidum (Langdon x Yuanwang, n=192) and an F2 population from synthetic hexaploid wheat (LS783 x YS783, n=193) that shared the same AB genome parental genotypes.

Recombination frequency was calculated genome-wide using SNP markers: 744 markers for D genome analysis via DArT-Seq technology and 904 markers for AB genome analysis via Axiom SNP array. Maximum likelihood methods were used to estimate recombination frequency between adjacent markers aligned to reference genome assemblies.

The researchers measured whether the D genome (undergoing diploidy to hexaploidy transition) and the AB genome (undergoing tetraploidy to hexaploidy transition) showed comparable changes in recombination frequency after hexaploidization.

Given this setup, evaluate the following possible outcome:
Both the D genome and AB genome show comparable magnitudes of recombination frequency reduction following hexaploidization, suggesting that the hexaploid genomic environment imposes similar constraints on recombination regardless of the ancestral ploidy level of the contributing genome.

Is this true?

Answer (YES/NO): NO